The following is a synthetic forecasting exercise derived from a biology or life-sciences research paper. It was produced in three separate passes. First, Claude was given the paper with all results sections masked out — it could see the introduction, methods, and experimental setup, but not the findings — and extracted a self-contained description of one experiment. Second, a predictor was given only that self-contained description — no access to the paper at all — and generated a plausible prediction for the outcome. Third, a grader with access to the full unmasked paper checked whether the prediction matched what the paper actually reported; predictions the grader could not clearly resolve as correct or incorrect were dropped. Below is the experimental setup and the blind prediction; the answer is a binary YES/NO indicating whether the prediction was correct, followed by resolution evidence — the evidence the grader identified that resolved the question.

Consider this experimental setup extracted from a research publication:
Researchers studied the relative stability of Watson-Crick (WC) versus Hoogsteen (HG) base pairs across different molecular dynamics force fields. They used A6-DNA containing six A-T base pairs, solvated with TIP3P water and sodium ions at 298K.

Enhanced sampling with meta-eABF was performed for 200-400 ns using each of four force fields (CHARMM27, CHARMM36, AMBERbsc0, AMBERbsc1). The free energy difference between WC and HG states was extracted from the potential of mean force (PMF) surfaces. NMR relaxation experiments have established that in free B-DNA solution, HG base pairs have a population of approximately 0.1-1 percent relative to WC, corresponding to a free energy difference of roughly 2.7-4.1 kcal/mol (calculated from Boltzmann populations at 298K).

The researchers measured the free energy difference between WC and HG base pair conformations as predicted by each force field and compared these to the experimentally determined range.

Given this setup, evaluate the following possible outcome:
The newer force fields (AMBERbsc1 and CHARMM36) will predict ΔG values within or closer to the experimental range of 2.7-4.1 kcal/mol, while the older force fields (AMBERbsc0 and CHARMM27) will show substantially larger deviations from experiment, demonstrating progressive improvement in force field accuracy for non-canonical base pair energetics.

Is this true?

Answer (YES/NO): YES